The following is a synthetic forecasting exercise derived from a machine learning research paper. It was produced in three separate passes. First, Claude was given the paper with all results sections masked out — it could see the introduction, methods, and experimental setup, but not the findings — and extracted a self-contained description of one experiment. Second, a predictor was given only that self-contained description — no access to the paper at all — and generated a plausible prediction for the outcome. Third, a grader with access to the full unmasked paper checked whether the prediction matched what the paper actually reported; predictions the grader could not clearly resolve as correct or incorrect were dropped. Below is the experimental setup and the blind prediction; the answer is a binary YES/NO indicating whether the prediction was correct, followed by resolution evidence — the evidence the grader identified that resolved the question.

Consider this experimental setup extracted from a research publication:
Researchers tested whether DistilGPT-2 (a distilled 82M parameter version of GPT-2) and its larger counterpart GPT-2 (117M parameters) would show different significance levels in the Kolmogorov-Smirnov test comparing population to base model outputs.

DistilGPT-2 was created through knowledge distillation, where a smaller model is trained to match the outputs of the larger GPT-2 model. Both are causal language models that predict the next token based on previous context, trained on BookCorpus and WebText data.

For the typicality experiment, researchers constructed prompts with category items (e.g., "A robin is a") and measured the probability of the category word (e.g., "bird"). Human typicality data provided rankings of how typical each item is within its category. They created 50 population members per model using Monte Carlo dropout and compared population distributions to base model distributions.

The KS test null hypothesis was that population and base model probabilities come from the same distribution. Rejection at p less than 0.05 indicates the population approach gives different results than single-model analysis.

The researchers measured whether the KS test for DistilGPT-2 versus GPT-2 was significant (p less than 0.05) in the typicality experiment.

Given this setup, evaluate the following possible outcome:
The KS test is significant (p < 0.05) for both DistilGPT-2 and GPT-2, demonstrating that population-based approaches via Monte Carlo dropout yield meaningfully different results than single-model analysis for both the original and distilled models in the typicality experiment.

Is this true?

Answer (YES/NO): NO